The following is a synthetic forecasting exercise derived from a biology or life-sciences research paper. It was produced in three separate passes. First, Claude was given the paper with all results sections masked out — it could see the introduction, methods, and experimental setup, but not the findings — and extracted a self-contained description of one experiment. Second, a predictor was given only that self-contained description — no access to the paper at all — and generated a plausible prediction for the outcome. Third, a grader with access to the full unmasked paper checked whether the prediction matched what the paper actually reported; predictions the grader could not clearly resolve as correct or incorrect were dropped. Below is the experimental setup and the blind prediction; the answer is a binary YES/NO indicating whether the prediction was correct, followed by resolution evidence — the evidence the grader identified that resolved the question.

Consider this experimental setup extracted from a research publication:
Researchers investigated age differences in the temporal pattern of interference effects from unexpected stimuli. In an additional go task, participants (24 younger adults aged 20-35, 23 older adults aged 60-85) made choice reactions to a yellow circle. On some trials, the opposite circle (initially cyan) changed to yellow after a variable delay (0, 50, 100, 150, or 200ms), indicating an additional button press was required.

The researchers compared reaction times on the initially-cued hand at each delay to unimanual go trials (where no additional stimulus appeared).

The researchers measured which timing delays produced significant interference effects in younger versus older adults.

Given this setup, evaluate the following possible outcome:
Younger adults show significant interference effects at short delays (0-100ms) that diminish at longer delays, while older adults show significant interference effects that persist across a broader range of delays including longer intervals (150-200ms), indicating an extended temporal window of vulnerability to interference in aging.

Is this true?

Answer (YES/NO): YES